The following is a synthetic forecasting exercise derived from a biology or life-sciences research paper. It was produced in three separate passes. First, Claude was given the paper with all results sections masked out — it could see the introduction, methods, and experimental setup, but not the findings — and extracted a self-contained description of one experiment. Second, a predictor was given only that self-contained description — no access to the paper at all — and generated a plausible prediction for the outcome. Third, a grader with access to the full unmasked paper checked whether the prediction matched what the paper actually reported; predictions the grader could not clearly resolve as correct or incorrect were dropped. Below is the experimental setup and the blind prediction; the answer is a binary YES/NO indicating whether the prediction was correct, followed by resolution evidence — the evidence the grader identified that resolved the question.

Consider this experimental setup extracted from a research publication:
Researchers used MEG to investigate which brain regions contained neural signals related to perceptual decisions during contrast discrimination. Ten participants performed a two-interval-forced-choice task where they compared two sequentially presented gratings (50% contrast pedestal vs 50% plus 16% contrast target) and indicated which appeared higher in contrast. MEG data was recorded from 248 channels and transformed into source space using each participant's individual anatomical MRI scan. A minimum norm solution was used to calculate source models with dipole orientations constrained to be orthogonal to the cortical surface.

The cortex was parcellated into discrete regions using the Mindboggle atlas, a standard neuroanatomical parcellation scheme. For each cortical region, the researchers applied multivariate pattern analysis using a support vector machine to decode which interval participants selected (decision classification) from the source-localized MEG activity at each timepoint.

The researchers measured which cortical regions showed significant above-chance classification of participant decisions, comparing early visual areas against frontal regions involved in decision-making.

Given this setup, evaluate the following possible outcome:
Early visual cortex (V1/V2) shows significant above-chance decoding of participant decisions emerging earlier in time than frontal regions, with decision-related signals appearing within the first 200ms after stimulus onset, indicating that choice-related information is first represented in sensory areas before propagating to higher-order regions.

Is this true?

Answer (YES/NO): YES